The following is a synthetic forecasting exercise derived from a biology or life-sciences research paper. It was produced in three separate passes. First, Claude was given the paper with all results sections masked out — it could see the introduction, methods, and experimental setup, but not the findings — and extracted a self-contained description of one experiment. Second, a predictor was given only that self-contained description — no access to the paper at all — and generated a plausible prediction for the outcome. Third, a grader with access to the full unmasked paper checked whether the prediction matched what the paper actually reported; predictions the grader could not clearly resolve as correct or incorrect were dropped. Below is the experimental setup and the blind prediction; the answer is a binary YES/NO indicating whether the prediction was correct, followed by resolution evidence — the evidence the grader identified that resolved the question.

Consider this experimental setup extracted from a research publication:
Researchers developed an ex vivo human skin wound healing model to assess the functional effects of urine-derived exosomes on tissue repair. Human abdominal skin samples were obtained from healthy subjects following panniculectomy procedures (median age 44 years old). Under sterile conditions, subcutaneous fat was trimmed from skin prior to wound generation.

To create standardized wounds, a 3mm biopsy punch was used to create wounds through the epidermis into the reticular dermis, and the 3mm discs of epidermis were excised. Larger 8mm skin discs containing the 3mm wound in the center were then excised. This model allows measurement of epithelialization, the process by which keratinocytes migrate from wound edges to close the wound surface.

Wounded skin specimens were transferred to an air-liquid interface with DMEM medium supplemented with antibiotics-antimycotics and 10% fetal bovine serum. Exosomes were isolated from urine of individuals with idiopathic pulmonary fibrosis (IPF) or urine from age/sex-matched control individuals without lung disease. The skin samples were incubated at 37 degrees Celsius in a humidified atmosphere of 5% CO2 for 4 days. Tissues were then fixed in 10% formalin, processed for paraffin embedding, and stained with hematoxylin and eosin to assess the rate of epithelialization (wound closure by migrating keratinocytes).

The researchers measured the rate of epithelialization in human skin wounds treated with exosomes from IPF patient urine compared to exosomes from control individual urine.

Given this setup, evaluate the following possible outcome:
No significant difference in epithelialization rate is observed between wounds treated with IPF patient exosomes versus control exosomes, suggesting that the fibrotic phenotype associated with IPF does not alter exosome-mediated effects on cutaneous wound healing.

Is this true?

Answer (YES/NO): NO